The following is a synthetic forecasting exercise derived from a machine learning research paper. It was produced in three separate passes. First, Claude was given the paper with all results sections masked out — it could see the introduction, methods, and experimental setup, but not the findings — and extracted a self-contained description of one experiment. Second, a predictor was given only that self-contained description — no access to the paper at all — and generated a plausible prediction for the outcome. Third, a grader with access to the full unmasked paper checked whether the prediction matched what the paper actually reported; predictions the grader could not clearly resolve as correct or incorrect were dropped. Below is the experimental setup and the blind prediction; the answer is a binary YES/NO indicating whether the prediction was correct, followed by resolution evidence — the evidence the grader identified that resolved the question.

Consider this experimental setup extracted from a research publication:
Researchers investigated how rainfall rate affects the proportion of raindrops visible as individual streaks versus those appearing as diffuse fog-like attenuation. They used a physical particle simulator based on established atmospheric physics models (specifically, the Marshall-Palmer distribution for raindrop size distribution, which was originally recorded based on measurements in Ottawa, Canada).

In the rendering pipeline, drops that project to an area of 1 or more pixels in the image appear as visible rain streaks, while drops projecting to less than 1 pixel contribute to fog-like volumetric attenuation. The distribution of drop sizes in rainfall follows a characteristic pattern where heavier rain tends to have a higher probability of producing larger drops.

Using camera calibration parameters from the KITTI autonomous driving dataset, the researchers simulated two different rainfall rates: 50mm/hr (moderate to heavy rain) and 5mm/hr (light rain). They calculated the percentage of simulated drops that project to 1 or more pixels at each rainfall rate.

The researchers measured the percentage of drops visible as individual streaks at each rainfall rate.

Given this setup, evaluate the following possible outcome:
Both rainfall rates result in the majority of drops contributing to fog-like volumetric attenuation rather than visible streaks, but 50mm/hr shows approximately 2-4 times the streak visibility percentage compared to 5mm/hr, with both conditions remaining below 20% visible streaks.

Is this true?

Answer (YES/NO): NO